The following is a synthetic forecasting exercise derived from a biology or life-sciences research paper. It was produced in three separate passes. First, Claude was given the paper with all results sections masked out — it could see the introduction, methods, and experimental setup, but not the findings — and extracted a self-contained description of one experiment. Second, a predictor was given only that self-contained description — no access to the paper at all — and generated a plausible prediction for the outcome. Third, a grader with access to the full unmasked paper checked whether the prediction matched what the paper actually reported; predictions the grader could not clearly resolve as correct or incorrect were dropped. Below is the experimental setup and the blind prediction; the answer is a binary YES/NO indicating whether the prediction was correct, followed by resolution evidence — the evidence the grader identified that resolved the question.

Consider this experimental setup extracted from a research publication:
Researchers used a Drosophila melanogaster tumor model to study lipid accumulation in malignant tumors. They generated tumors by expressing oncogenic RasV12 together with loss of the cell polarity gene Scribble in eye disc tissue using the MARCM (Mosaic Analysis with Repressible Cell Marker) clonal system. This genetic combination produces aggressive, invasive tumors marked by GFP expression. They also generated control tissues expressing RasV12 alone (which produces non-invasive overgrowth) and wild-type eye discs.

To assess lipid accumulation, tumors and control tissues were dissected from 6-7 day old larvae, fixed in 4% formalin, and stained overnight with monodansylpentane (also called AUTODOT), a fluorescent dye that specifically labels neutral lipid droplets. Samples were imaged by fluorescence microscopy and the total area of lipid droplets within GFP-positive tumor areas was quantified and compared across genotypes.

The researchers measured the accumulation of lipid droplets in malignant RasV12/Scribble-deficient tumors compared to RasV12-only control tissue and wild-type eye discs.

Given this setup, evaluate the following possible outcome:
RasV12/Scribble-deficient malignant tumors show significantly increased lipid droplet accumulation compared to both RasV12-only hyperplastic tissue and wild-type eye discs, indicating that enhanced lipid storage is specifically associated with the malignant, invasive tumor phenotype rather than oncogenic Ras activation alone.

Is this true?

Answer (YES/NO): NO